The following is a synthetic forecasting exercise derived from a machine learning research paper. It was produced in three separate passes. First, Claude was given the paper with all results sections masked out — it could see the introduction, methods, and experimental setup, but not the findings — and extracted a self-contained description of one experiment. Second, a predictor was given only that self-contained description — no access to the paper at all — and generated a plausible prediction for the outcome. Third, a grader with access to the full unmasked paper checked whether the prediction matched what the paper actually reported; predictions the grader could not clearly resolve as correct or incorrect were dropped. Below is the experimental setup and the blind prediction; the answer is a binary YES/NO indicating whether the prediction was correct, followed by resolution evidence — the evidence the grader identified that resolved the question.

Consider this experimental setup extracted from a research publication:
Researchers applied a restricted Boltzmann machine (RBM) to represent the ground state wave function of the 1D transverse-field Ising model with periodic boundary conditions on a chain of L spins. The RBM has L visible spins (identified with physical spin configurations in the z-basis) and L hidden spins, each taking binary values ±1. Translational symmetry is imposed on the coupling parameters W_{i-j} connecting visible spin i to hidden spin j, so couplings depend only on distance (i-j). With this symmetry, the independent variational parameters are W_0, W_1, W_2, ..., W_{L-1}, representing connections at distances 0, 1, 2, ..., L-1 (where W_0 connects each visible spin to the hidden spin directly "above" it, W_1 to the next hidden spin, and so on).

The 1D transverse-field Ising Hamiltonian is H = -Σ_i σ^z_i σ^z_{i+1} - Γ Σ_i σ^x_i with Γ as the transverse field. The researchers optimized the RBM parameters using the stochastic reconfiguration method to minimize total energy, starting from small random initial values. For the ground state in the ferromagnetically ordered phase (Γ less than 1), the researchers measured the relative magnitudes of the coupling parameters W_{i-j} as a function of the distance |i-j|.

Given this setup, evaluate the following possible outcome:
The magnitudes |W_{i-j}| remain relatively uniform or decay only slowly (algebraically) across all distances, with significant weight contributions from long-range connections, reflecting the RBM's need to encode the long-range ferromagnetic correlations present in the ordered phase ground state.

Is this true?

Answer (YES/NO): YES